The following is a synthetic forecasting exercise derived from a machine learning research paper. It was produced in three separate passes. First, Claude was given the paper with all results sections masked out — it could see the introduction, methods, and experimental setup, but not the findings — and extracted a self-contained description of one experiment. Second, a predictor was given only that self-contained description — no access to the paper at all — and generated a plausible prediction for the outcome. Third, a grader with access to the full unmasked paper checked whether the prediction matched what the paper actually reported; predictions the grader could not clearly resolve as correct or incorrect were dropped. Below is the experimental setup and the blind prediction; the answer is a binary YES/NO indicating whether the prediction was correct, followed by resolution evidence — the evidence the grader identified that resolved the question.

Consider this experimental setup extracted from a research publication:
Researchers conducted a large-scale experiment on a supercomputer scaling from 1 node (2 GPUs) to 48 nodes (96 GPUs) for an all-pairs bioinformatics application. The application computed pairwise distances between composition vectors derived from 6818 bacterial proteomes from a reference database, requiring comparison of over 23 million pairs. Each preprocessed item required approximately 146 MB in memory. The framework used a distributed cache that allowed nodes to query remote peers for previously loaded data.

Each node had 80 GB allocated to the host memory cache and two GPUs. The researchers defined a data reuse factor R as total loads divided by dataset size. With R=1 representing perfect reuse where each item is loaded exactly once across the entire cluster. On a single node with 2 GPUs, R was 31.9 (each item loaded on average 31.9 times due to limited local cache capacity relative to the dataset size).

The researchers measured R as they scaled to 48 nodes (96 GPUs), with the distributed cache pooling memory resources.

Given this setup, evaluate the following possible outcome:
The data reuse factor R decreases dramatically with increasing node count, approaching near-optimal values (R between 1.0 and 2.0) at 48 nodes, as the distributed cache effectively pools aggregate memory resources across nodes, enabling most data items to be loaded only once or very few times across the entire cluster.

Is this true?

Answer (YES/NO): NO